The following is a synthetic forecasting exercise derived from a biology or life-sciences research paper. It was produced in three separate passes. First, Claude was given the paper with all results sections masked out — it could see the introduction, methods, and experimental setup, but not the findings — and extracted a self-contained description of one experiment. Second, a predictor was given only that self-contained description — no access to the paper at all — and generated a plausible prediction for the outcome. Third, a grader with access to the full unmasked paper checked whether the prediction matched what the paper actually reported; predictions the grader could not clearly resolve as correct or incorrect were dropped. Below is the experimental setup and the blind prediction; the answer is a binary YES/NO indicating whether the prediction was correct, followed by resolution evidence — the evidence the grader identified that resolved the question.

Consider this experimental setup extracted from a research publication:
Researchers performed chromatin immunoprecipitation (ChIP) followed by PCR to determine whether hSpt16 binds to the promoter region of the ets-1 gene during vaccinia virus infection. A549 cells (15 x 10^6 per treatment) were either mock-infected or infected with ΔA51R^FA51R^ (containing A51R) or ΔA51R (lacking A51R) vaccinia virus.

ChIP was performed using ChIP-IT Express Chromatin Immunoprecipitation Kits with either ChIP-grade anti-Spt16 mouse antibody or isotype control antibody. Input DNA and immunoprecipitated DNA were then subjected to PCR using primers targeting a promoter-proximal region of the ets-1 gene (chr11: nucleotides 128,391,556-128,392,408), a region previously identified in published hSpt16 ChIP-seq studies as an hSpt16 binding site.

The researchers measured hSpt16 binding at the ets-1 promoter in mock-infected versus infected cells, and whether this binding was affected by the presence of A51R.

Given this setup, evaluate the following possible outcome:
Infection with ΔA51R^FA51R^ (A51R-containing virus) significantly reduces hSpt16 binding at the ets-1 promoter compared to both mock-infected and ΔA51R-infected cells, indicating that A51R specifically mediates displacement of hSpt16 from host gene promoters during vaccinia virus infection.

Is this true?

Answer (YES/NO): NO